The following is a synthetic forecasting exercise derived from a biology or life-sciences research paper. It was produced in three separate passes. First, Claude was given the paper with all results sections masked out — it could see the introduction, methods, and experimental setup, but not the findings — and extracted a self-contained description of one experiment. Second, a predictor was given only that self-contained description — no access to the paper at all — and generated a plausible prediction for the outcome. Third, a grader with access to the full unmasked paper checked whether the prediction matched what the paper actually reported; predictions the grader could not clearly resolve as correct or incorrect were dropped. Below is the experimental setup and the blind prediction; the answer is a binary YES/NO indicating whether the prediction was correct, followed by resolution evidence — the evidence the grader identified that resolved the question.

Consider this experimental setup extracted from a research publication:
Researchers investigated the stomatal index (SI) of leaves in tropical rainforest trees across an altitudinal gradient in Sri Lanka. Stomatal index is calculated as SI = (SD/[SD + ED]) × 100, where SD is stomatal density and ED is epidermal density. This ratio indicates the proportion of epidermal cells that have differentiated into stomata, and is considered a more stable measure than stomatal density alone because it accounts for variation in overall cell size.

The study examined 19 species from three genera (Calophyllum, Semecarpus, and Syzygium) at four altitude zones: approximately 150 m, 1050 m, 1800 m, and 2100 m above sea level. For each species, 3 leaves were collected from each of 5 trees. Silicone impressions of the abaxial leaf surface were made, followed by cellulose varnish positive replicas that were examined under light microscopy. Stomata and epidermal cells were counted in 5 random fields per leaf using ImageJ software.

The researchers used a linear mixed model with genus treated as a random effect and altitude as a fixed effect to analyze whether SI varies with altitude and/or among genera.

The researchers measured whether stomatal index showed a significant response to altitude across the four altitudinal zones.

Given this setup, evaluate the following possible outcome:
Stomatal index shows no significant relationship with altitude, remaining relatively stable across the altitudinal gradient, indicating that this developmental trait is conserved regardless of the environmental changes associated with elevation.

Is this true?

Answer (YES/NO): YES